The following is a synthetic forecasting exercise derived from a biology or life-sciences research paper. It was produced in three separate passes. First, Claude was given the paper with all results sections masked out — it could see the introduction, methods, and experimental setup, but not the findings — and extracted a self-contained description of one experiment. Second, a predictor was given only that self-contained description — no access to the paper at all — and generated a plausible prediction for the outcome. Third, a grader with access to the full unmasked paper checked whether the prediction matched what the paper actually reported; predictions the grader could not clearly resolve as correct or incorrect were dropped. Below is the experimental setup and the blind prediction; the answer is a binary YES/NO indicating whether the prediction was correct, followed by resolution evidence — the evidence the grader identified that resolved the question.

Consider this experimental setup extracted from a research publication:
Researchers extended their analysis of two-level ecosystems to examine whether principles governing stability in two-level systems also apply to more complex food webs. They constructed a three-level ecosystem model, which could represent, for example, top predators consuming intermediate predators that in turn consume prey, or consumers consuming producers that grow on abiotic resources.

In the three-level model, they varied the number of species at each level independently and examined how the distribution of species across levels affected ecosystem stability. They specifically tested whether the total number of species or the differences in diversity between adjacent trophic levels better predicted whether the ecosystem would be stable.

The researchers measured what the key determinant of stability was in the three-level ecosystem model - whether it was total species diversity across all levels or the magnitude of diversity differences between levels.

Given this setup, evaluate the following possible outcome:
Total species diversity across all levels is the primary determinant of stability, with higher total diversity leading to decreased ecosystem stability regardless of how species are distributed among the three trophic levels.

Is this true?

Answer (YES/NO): NO